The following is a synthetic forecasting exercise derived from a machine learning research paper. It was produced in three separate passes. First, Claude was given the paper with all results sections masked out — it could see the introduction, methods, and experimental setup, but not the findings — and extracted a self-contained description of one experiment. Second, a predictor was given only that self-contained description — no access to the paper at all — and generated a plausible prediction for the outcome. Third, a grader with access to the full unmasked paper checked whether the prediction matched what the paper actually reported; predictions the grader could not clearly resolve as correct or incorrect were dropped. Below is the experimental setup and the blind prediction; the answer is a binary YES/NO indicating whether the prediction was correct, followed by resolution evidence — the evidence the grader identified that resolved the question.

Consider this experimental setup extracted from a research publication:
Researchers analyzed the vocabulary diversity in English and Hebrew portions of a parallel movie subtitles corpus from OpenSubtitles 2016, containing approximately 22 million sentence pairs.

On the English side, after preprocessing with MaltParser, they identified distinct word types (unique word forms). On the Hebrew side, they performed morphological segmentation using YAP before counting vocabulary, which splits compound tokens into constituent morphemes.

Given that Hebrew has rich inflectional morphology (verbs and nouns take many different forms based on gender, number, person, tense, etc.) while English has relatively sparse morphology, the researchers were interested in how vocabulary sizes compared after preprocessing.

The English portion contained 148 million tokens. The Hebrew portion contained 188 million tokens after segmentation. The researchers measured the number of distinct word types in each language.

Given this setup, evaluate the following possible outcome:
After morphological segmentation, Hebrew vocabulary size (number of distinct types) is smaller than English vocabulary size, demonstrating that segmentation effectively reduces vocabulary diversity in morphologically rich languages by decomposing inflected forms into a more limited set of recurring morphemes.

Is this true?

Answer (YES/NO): YES